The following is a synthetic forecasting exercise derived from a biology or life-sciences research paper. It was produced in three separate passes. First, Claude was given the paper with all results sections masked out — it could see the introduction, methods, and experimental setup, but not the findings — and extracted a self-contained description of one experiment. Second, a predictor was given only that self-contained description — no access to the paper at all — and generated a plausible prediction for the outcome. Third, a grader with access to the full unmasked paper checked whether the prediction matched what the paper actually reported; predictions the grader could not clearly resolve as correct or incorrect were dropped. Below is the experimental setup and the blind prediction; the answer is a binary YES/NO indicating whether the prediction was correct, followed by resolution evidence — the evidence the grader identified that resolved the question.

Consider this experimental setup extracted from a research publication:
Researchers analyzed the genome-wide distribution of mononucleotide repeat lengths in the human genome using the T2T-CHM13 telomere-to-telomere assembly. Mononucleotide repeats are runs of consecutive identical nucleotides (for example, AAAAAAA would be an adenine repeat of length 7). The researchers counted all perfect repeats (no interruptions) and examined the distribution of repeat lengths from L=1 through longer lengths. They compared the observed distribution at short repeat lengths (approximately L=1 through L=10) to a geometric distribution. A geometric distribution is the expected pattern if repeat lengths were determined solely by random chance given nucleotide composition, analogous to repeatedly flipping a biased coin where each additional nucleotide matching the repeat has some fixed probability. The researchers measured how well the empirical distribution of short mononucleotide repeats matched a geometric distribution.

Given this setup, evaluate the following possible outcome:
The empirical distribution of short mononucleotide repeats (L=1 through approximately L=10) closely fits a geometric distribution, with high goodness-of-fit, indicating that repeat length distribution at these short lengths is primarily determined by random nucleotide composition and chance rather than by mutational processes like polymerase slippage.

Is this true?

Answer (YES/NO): YES